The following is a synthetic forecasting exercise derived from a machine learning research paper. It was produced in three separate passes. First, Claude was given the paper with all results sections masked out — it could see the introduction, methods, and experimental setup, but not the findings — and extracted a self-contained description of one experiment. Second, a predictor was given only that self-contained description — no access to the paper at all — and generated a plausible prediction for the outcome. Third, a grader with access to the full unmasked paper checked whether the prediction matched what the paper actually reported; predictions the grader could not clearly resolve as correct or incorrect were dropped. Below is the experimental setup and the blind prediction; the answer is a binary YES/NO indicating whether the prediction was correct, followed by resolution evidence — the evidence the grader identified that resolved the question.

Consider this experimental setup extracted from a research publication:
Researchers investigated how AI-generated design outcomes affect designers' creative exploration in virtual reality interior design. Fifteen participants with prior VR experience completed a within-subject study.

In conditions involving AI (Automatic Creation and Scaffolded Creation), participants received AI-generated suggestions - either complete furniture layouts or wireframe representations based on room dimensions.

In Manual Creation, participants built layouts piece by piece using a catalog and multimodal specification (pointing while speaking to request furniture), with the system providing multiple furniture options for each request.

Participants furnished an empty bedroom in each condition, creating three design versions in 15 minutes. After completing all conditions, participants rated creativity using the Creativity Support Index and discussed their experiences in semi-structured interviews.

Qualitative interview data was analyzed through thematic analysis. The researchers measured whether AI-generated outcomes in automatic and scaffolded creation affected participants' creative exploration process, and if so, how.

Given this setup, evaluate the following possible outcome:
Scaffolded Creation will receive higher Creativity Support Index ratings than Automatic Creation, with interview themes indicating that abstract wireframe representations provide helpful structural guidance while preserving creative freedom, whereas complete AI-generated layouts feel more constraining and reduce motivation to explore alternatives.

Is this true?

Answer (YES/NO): NO